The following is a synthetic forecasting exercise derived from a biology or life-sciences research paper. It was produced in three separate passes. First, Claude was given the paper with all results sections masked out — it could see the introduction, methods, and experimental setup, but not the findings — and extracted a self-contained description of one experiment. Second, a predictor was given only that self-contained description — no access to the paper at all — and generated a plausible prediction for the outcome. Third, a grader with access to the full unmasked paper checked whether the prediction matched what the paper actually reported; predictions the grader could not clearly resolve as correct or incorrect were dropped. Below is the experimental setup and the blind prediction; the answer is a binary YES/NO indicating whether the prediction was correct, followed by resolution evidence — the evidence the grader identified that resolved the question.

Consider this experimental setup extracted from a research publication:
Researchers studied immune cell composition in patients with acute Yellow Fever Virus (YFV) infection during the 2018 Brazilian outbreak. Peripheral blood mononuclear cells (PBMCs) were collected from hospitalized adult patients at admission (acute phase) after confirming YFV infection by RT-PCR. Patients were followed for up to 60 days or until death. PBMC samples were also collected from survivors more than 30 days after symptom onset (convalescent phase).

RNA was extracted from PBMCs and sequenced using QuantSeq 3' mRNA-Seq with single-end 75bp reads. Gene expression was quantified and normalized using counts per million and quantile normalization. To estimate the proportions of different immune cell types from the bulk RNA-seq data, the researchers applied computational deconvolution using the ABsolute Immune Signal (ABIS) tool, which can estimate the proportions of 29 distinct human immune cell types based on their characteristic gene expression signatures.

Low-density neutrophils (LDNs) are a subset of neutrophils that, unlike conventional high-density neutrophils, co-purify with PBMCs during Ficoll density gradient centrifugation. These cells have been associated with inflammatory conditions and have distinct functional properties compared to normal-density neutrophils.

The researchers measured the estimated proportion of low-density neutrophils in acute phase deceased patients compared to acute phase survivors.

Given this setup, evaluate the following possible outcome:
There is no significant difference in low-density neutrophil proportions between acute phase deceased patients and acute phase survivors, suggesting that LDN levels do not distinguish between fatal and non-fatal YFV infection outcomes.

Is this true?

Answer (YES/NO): NO